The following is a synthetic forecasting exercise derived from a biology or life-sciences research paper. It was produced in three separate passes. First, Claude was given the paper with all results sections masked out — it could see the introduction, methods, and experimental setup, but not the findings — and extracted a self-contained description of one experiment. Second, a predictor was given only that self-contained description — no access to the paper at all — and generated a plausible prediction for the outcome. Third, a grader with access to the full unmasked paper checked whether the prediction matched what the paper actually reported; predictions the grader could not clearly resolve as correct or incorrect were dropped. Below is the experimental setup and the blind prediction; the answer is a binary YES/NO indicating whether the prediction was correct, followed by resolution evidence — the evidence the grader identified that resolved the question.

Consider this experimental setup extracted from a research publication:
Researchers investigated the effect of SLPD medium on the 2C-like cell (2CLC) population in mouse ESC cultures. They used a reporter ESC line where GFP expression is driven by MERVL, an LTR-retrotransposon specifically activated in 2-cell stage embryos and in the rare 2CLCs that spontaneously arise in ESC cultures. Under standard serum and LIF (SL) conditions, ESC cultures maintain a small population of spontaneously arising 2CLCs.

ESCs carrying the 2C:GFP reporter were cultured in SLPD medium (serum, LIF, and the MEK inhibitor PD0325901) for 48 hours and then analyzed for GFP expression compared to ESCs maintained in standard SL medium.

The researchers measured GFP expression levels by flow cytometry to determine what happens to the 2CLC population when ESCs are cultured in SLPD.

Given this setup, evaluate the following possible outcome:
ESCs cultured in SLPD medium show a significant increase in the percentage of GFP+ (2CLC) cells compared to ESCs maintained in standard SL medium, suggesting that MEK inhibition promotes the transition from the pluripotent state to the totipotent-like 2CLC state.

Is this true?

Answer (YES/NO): NO